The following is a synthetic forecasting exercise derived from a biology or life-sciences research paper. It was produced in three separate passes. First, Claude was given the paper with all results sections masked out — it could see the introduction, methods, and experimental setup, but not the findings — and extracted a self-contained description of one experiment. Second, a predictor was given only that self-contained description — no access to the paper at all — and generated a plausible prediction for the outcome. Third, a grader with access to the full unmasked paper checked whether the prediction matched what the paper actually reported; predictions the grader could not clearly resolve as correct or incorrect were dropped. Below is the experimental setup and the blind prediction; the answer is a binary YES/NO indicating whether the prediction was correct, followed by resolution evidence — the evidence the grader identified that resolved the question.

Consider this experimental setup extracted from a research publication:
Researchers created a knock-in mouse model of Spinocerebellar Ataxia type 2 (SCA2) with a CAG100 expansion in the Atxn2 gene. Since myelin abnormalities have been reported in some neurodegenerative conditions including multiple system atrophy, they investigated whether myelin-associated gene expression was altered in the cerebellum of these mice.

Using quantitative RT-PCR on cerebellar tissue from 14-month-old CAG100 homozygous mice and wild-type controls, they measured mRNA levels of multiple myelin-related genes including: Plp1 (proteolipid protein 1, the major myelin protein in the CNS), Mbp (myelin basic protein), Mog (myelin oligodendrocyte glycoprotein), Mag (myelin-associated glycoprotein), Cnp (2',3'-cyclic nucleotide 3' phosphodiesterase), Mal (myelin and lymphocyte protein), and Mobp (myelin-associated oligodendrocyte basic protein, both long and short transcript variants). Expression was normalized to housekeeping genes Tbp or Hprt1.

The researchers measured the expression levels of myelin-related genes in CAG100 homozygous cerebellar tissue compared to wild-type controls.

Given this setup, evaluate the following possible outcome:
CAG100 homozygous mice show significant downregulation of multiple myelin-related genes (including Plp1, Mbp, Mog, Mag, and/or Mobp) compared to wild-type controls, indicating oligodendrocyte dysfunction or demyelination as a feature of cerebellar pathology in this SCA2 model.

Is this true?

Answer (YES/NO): YES